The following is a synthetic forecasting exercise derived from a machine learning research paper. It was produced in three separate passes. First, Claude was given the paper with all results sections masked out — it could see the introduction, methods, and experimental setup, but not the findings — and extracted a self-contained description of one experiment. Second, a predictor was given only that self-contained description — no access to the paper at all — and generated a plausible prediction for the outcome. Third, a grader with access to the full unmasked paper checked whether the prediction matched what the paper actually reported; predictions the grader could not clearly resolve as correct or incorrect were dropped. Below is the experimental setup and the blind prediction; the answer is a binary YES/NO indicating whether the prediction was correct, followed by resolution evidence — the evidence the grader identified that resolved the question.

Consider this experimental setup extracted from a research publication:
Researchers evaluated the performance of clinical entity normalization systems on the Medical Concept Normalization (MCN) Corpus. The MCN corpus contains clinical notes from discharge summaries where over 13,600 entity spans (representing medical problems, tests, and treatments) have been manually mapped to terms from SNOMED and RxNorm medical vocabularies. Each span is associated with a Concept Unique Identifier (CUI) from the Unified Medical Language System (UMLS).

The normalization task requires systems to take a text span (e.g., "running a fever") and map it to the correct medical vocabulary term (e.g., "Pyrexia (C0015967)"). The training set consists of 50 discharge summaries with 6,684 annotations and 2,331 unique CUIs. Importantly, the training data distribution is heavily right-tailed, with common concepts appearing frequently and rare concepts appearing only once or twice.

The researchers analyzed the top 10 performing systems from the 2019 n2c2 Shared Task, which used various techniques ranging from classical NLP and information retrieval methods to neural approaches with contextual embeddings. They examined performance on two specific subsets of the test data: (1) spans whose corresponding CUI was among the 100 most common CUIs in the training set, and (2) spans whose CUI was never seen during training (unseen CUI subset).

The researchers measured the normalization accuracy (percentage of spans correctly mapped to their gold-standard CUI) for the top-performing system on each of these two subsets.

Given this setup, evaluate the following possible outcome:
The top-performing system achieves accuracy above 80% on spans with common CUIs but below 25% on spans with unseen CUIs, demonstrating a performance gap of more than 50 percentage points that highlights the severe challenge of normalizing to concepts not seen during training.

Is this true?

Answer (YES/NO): NO